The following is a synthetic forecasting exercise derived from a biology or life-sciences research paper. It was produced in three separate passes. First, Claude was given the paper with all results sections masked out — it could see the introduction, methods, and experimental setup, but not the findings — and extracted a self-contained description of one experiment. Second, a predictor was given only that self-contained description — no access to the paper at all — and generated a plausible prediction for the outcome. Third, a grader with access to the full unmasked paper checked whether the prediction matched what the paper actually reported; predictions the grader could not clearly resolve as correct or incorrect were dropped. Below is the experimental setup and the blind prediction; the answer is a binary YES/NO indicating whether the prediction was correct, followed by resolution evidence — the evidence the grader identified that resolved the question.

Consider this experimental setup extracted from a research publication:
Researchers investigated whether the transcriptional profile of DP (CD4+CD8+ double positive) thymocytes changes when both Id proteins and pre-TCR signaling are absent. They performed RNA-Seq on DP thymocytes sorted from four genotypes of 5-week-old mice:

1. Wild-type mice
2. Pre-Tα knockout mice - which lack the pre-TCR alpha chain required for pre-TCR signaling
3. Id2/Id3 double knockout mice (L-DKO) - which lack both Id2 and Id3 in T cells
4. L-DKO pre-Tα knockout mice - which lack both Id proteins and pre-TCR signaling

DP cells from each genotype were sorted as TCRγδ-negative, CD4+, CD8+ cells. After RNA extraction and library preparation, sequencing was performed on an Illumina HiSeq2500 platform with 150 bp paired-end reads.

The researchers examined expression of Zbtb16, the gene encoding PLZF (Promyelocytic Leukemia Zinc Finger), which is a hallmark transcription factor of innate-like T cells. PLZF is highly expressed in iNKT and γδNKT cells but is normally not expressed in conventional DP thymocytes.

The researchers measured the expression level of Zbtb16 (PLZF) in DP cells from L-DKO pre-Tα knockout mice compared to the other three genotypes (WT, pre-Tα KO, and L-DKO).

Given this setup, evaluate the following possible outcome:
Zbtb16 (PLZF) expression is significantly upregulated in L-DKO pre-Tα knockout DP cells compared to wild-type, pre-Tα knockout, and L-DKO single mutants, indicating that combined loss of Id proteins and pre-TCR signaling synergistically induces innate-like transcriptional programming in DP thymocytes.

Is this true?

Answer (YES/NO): YES